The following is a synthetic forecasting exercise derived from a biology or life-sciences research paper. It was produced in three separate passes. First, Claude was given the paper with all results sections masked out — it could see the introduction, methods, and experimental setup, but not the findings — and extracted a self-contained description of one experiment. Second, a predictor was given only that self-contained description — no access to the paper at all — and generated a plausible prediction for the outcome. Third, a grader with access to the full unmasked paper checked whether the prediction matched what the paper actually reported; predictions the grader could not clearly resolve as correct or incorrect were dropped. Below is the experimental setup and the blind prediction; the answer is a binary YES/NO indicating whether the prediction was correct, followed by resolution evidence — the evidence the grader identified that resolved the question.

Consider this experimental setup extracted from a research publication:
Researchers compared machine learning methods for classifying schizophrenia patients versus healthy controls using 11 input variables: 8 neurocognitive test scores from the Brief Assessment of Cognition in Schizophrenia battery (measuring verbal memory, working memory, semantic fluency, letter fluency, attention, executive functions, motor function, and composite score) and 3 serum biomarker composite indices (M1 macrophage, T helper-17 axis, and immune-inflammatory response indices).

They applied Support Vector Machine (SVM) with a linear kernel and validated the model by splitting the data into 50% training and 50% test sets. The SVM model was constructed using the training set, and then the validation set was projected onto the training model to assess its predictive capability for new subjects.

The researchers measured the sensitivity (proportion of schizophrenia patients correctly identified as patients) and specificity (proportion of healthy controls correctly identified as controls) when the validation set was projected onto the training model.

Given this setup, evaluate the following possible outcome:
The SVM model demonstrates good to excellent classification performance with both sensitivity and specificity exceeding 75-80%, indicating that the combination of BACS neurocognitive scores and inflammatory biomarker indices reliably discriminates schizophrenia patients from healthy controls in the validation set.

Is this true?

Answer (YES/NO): YES